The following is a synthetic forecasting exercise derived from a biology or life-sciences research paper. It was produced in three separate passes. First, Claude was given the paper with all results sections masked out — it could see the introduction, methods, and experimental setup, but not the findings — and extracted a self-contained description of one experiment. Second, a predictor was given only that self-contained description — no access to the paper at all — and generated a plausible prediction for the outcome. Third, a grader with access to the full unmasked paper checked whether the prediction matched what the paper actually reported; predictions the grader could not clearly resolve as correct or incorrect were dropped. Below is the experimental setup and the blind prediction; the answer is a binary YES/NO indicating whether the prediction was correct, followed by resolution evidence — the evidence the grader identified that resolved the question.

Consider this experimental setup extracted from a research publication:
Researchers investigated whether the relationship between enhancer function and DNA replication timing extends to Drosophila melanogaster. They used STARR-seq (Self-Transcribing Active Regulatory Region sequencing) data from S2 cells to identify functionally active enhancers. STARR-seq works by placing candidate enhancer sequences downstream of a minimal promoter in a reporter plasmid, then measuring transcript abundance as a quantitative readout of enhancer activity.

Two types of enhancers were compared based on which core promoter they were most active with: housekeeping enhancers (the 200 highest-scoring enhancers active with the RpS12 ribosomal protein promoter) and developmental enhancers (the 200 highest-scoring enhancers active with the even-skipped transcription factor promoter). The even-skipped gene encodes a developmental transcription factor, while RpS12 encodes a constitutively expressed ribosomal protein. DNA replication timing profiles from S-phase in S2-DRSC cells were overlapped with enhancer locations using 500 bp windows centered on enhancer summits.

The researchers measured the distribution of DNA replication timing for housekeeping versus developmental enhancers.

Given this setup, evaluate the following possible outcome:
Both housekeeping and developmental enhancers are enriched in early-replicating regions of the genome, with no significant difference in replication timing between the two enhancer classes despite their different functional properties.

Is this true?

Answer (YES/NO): NO